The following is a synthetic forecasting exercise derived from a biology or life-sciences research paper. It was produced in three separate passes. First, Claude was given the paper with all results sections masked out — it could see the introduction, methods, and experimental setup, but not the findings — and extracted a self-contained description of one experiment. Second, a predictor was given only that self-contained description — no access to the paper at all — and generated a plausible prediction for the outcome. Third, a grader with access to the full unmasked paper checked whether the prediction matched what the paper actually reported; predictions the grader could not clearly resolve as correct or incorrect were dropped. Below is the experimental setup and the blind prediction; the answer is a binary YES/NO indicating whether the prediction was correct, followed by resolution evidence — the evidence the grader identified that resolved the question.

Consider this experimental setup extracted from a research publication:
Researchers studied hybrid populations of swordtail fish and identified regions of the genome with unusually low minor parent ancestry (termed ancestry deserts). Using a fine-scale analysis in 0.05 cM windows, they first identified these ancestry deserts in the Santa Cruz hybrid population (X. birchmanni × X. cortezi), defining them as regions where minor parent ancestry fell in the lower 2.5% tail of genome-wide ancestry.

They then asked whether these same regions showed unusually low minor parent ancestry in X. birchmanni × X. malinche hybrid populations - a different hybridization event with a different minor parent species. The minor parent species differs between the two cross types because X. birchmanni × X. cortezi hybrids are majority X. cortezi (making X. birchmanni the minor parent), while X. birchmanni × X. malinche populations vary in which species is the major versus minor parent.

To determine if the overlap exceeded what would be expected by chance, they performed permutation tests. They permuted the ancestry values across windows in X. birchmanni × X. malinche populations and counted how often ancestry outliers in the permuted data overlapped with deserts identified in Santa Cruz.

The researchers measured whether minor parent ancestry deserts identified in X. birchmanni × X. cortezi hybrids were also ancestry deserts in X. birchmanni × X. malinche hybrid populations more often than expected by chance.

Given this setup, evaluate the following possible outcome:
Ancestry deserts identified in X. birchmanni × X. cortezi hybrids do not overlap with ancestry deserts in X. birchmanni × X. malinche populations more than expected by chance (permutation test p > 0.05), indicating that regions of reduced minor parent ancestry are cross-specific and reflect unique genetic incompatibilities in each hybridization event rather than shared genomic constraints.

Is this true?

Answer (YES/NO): NO